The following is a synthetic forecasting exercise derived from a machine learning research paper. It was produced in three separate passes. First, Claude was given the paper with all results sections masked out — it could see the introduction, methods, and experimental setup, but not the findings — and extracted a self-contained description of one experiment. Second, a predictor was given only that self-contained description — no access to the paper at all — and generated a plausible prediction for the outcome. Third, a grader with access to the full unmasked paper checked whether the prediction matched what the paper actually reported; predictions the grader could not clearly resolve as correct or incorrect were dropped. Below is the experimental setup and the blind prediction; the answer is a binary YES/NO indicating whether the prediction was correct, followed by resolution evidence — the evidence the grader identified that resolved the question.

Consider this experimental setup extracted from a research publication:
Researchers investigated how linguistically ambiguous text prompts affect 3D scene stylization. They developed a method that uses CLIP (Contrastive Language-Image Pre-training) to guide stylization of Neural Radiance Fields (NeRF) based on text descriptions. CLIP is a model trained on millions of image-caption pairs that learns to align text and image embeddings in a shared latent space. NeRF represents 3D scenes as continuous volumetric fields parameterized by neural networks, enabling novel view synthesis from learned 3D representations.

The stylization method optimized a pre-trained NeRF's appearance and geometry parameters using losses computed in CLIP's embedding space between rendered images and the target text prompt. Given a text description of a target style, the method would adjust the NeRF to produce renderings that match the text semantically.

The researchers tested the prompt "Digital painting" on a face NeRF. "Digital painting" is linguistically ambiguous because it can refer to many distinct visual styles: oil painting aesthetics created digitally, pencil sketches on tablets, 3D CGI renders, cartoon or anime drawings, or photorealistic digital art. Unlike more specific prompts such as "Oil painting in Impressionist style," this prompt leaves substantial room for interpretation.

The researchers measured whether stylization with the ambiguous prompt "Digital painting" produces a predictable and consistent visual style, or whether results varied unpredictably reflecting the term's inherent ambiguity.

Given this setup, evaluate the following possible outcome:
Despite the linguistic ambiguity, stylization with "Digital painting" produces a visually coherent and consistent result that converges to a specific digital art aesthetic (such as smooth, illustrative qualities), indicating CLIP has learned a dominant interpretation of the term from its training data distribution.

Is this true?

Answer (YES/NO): NO